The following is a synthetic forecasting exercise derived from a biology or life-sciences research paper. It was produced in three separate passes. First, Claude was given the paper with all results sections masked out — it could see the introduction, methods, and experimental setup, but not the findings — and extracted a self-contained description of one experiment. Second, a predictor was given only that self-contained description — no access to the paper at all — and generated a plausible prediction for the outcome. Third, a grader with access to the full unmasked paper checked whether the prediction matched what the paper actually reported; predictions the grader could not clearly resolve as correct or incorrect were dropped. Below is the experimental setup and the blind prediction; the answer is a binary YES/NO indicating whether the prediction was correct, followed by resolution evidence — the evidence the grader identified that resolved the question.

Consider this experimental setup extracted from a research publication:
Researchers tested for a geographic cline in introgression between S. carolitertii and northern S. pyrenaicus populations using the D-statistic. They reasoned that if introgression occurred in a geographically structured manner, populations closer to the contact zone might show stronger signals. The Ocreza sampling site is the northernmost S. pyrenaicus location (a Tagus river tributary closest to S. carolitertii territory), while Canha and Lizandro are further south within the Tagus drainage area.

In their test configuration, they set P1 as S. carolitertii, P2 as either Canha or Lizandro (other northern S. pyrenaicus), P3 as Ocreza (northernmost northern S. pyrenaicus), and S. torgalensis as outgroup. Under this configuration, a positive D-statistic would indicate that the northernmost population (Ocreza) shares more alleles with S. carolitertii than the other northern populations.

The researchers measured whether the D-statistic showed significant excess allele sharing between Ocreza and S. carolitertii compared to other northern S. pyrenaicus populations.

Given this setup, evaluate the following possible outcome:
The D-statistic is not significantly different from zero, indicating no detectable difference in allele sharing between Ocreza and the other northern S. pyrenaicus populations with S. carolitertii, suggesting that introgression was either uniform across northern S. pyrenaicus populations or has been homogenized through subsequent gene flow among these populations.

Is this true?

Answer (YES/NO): NO